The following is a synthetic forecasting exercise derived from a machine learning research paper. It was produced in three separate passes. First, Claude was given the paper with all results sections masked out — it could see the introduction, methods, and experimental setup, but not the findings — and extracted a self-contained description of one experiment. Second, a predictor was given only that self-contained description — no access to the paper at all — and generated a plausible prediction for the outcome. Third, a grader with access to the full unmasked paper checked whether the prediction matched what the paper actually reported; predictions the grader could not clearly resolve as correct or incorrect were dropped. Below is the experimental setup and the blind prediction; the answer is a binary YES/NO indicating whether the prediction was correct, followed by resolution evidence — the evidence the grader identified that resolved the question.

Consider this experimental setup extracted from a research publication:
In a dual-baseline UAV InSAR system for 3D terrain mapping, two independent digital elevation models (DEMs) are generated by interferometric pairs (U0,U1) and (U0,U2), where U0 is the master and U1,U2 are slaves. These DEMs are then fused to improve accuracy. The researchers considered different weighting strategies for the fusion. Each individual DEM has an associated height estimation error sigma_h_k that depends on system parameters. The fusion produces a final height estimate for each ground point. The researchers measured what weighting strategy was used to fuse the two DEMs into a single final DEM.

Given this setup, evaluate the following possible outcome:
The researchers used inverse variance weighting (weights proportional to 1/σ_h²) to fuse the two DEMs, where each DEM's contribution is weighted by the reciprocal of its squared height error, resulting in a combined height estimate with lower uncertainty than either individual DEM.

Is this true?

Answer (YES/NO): YES